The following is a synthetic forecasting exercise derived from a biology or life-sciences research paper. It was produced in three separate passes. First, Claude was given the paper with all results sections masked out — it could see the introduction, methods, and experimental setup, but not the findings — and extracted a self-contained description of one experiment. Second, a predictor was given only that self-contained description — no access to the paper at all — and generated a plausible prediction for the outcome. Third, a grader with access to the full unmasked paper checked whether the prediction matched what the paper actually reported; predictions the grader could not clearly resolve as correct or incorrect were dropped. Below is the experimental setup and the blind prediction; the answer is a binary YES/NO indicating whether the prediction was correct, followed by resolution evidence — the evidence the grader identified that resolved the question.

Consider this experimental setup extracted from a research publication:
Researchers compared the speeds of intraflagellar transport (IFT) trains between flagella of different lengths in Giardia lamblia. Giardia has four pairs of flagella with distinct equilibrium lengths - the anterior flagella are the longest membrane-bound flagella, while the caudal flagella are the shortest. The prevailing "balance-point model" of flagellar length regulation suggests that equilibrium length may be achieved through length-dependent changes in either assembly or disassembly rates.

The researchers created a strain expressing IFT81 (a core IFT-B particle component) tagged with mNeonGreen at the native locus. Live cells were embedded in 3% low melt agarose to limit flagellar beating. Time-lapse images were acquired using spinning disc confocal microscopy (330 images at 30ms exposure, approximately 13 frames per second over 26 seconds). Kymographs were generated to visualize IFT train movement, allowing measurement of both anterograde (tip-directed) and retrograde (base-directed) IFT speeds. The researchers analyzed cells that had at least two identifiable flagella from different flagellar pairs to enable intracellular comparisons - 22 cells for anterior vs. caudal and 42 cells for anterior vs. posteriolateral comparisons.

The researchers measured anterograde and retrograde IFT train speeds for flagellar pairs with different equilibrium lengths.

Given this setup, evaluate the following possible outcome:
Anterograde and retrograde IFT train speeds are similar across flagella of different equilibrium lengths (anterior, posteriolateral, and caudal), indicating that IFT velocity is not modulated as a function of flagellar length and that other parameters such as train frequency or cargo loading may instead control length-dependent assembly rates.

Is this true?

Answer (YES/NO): NO